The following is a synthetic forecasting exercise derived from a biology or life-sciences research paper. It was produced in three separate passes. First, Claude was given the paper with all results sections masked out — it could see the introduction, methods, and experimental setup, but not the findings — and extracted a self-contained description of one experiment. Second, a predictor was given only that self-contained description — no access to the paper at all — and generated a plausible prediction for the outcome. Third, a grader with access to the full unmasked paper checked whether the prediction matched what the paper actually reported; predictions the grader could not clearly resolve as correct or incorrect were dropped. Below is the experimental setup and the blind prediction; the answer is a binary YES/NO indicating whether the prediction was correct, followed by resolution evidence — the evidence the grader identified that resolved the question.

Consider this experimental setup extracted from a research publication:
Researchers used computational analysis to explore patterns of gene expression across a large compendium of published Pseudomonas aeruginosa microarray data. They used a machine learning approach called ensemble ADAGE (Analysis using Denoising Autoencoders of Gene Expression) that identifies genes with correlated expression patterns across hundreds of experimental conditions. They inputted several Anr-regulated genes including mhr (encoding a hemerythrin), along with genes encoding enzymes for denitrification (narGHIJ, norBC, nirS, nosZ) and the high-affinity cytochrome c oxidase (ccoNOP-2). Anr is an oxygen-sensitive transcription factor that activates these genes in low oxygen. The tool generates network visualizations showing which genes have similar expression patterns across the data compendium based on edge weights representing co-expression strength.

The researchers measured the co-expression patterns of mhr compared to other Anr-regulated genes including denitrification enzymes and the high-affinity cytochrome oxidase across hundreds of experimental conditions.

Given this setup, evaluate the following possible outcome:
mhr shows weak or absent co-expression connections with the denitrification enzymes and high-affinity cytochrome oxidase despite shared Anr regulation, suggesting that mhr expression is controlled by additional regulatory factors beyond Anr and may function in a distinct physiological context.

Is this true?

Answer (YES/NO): NO